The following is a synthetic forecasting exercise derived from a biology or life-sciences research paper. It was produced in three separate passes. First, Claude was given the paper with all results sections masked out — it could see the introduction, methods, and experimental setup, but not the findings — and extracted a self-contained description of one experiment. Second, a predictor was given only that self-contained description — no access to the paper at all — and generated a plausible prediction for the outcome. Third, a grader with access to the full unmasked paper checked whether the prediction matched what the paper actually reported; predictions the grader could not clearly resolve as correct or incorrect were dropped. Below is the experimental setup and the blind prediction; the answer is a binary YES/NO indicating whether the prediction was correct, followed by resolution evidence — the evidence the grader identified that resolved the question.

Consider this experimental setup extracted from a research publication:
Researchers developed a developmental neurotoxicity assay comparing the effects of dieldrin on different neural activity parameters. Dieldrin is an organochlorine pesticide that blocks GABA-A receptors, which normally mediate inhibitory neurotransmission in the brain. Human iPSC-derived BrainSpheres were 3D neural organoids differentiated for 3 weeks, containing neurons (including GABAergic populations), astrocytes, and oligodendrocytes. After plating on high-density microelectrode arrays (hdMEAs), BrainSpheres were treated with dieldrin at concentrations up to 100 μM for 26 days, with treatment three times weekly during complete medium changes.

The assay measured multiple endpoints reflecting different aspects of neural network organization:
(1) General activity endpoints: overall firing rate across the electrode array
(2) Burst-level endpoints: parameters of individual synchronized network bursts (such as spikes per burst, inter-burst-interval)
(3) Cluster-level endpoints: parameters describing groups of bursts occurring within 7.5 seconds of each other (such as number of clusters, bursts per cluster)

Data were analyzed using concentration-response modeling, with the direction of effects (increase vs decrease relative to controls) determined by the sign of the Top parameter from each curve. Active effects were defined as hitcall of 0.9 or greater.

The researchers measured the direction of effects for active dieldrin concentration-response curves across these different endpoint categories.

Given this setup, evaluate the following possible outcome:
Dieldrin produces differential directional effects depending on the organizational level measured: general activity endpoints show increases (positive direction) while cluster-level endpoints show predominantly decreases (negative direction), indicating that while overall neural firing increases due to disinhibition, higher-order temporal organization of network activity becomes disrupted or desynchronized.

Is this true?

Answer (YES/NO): NO